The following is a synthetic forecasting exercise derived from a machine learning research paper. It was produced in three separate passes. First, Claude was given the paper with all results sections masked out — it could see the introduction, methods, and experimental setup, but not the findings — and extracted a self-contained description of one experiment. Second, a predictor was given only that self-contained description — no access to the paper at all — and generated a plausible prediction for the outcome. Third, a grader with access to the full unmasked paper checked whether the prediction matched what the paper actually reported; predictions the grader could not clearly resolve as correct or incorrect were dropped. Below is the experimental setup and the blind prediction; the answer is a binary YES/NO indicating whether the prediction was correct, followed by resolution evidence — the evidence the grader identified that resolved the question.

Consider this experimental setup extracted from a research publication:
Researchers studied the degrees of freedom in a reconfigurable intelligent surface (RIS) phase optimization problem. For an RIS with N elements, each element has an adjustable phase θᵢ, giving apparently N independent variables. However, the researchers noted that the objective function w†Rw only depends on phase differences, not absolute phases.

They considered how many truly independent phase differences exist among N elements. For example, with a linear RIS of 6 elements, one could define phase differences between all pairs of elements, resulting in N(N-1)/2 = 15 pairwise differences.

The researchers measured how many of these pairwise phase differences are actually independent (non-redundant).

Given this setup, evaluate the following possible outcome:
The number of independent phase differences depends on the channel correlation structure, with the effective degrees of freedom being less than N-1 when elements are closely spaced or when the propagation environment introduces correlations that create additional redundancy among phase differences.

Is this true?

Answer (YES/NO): NO